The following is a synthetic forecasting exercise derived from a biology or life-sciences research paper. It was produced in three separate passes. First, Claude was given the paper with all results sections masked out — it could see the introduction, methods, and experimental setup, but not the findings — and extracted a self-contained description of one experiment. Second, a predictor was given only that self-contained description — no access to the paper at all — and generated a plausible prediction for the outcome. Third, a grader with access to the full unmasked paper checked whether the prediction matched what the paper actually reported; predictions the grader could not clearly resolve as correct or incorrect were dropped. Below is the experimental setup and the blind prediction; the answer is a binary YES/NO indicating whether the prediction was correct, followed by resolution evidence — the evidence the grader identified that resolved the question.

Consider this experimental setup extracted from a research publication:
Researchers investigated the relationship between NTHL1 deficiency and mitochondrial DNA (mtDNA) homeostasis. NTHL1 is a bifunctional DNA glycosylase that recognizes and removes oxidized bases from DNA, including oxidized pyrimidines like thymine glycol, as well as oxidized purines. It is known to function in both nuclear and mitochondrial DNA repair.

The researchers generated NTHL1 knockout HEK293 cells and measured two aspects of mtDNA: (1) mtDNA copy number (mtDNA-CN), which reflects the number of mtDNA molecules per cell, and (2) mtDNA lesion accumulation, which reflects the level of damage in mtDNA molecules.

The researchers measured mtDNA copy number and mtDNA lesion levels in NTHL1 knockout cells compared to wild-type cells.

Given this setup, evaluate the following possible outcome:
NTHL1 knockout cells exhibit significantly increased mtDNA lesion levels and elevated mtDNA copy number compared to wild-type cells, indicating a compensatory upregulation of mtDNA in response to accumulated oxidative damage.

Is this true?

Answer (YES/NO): YES